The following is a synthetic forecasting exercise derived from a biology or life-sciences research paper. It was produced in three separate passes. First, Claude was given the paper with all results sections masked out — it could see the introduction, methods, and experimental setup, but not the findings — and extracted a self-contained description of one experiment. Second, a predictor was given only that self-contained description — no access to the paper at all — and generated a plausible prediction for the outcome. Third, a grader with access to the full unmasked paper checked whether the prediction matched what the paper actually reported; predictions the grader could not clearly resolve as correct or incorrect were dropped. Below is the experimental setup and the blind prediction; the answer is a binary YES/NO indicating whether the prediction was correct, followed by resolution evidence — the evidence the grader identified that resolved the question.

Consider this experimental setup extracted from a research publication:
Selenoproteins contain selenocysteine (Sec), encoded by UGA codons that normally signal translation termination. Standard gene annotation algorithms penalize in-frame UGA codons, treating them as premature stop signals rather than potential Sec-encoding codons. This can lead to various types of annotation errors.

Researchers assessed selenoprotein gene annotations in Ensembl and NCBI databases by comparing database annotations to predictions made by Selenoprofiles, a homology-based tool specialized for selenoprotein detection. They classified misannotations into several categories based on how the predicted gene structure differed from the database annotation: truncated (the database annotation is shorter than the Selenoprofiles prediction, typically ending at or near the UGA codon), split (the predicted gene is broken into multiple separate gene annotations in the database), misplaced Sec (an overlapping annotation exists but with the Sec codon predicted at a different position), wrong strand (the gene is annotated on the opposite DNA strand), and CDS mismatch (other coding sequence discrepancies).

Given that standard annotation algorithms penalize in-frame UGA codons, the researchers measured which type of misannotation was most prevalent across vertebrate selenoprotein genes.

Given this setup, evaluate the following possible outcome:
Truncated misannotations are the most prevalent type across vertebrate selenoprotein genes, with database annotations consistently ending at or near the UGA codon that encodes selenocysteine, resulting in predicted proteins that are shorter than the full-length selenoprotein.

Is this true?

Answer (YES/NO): NO